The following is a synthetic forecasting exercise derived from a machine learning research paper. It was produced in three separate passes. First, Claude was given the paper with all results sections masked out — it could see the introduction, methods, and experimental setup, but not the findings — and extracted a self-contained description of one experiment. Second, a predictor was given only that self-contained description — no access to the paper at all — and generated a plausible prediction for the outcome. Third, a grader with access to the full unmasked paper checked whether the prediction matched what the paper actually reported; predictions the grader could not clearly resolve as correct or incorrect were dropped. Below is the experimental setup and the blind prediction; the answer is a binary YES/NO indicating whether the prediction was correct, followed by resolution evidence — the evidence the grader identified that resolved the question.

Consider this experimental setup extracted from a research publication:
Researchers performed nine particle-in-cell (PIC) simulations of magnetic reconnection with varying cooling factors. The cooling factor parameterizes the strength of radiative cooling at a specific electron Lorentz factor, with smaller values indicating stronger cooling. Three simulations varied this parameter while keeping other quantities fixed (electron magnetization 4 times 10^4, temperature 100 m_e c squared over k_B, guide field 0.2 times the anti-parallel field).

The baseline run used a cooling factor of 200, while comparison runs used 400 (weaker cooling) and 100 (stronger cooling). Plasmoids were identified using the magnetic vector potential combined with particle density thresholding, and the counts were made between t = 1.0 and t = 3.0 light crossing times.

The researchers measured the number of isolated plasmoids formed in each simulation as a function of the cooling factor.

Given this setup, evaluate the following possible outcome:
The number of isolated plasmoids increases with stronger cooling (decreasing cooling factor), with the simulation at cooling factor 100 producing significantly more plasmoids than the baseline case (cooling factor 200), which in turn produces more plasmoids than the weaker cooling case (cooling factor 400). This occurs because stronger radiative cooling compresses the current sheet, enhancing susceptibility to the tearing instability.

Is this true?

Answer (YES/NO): NO